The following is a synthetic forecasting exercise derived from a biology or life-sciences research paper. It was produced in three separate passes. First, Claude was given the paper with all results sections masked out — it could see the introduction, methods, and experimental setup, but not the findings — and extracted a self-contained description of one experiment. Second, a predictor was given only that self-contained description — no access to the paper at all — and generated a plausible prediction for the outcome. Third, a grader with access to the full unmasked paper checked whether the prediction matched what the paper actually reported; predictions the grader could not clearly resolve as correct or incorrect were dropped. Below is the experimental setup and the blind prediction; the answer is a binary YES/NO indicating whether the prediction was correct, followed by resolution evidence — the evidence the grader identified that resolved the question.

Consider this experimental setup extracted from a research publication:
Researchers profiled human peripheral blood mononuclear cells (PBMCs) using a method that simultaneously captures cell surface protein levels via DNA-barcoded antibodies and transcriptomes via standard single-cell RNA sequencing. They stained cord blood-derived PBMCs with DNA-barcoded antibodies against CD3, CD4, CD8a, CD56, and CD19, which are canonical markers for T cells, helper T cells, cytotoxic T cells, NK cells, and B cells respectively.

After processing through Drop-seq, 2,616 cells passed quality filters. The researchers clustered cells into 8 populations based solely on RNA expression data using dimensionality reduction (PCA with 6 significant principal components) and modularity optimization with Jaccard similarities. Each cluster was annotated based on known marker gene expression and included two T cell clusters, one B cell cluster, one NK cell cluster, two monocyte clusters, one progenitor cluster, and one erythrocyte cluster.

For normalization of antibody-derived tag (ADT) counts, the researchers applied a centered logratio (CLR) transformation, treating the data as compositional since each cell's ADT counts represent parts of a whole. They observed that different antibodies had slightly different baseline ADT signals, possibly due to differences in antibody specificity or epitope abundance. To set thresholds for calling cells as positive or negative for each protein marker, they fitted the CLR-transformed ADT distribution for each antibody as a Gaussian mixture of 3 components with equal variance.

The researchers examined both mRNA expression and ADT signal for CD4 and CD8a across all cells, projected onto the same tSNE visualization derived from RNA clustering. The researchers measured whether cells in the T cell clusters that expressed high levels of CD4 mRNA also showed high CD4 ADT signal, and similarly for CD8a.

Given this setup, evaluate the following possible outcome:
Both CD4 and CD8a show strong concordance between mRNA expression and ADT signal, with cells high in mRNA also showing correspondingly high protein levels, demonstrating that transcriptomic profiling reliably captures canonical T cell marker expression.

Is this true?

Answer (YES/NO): NO